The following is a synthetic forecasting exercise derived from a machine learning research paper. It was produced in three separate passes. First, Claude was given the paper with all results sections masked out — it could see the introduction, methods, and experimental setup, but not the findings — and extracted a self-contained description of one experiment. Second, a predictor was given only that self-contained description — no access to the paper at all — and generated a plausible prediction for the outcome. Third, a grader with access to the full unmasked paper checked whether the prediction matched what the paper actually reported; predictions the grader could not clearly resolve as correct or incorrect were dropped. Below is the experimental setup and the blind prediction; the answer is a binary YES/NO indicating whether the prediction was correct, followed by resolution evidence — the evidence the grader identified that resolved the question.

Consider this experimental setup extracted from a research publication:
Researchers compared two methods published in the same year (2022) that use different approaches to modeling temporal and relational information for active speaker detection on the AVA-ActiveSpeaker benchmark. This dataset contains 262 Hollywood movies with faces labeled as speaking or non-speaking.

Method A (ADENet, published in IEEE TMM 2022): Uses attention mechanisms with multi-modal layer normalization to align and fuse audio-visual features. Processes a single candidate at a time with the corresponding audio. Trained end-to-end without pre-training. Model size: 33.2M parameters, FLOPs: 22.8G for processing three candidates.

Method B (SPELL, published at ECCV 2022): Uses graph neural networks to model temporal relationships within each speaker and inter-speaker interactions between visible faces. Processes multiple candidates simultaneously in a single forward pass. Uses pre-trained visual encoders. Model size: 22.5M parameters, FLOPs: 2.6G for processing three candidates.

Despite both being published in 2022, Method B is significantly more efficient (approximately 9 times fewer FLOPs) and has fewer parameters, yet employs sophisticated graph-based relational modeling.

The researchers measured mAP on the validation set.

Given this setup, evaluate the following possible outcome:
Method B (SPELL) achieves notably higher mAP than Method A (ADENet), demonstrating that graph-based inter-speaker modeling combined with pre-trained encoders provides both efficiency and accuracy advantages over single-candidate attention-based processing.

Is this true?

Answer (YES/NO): YES